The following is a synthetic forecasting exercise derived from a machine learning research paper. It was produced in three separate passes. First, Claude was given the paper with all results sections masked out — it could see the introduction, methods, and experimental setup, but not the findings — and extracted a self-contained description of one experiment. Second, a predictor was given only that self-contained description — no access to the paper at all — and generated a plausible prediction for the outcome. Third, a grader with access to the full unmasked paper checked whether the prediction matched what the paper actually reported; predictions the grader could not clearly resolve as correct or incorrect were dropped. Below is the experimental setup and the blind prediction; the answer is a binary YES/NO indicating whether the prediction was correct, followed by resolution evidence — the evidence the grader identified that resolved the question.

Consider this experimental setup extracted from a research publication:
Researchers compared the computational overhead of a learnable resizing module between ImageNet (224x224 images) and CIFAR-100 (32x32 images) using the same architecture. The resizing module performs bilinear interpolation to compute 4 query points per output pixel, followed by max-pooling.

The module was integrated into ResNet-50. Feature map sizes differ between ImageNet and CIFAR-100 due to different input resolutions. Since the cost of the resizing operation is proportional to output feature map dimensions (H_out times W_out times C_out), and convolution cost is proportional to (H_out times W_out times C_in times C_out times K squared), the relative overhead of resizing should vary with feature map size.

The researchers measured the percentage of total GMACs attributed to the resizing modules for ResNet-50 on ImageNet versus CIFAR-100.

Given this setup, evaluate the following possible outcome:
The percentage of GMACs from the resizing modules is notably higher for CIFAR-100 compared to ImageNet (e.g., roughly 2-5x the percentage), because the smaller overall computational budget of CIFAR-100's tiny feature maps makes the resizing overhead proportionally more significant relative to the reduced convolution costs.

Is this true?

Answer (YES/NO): NO